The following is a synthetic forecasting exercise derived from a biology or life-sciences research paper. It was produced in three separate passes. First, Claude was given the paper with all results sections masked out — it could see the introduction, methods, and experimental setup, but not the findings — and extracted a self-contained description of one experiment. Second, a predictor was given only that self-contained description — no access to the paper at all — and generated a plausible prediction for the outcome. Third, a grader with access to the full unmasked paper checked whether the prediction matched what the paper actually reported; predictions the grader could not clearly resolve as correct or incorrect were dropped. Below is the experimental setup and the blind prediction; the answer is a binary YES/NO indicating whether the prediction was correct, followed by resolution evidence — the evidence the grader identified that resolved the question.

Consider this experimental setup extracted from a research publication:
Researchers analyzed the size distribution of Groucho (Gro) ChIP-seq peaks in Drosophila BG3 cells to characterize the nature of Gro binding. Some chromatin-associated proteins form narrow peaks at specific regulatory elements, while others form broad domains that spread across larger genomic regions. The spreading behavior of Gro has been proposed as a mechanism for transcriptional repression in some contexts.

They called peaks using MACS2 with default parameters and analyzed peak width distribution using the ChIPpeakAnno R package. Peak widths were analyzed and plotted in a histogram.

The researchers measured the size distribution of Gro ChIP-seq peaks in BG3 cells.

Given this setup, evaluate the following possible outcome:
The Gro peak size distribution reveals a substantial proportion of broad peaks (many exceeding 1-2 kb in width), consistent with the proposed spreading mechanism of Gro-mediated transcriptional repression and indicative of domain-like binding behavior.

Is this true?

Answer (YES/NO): NO